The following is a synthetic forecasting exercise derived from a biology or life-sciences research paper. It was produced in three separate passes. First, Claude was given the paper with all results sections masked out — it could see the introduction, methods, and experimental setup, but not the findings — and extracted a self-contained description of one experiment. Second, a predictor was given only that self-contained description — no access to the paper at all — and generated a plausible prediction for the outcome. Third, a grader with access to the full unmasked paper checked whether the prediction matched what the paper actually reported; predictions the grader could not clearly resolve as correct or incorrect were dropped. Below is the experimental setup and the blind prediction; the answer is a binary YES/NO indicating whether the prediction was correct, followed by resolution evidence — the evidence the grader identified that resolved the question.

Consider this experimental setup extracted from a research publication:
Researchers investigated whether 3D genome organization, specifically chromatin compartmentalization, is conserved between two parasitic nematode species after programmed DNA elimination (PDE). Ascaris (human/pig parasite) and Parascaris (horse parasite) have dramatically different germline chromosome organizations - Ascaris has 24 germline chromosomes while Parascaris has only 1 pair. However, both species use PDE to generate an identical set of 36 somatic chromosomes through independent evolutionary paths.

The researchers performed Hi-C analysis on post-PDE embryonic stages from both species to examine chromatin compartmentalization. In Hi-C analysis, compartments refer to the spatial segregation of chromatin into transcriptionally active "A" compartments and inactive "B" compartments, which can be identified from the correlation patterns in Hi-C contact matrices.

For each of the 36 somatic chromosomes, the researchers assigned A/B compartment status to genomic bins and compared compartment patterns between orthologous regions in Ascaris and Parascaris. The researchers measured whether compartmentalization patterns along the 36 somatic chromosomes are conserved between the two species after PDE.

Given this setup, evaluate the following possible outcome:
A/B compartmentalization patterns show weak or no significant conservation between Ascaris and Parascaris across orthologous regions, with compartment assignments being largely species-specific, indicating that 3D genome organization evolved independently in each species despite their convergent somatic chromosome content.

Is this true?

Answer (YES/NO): NO